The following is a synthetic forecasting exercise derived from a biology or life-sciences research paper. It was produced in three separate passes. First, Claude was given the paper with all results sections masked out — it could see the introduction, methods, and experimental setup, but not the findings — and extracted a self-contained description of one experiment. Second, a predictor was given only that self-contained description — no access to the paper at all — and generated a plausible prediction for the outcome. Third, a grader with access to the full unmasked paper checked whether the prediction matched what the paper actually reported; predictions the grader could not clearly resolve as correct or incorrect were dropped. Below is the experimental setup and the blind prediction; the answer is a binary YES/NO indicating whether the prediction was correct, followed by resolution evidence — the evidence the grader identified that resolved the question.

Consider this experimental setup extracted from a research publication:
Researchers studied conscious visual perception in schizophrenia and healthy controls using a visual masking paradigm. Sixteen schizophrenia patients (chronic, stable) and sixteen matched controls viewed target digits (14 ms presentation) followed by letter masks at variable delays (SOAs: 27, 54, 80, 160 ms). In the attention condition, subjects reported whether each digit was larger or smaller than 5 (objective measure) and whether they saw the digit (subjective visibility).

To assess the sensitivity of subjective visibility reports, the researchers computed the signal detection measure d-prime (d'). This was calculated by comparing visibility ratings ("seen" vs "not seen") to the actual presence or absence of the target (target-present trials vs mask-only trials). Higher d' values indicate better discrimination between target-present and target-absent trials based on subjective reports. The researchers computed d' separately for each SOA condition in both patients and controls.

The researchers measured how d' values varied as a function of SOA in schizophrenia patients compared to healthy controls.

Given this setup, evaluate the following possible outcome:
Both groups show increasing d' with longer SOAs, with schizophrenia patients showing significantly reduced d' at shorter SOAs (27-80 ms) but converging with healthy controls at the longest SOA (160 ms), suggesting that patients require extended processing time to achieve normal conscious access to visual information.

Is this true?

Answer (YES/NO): NO